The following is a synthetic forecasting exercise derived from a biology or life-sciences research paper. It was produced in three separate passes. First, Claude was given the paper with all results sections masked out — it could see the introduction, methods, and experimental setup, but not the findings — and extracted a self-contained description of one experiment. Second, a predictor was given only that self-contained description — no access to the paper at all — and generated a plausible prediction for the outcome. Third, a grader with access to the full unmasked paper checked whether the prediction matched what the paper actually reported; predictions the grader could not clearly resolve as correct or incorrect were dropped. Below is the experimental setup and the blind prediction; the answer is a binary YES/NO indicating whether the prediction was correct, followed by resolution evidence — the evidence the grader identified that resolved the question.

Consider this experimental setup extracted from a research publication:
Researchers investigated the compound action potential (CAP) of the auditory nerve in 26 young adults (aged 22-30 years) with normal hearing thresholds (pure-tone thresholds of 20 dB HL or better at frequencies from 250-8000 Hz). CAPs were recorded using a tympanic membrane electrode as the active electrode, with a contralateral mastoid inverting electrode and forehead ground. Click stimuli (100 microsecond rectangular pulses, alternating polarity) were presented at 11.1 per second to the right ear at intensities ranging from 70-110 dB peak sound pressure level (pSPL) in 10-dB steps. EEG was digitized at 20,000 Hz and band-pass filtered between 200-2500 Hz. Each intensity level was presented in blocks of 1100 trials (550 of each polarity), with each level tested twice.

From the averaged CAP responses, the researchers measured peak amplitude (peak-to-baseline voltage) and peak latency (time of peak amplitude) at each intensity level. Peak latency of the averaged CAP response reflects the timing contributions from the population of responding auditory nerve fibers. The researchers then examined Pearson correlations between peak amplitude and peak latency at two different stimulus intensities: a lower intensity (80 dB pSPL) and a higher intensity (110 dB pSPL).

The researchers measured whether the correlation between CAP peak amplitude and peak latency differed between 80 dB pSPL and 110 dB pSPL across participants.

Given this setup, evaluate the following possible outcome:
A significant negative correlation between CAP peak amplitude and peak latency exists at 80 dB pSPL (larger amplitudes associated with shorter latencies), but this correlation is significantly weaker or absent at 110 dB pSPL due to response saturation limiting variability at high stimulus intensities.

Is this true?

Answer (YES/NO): NO